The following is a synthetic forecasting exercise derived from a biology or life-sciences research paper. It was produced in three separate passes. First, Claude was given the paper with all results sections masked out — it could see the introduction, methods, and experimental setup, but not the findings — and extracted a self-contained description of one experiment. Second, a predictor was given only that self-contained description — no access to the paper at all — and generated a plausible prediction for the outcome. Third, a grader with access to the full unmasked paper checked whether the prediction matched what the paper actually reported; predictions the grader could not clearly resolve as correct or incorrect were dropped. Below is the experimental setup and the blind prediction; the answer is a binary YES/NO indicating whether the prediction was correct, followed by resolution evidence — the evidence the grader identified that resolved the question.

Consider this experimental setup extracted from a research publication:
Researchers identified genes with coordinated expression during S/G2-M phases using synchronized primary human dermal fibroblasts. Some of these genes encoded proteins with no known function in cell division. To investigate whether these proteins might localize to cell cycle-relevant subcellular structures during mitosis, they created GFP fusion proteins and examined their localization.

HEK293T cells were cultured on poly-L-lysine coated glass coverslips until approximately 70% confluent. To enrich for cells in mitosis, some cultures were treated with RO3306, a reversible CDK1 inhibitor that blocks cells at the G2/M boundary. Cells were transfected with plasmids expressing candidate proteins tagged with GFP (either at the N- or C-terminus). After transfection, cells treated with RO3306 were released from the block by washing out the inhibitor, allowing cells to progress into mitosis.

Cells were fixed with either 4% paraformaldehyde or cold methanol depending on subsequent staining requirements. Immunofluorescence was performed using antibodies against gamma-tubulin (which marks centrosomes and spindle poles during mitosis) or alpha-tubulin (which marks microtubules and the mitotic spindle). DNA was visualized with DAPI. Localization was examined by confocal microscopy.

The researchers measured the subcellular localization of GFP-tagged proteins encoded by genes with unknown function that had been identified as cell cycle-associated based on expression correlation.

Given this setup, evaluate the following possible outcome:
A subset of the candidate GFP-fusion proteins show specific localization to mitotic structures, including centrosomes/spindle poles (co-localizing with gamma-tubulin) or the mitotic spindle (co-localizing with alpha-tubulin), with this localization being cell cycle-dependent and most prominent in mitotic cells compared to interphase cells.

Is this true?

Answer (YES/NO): YES